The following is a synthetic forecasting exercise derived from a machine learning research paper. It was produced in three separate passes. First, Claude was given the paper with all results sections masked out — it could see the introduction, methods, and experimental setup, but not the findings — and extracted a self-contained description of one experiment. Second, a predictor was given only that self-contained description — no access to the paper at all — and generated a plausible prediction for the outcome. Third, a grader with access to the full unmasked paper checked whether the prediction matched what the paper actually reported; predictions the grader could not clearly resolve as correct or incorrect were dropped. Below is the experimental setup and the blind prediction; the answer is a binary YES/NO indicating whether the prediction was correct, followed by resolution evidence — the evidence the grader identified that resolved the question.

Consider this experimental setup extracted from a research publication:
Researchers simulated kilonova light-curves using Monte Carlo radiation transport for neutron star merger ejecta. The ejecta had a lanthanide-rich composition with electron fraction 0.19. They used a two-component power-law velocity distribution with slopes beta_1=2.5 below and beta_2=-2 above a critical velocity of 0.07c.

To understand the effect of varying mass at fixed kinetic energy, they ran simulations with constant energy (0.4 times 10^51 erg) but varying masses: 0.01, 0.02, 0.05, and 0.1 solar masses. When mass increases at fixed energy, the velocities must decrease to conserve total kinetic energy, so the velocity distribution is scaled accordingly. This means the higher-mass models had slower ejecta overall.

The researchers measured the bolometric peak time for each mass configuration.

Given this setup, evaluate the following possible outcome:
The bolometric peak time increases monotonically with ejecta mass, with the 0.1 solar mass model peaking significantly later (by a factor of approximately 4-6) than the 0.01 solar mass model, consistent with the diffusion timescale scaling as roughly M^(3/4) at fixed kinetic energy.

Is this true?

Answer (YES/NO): NO